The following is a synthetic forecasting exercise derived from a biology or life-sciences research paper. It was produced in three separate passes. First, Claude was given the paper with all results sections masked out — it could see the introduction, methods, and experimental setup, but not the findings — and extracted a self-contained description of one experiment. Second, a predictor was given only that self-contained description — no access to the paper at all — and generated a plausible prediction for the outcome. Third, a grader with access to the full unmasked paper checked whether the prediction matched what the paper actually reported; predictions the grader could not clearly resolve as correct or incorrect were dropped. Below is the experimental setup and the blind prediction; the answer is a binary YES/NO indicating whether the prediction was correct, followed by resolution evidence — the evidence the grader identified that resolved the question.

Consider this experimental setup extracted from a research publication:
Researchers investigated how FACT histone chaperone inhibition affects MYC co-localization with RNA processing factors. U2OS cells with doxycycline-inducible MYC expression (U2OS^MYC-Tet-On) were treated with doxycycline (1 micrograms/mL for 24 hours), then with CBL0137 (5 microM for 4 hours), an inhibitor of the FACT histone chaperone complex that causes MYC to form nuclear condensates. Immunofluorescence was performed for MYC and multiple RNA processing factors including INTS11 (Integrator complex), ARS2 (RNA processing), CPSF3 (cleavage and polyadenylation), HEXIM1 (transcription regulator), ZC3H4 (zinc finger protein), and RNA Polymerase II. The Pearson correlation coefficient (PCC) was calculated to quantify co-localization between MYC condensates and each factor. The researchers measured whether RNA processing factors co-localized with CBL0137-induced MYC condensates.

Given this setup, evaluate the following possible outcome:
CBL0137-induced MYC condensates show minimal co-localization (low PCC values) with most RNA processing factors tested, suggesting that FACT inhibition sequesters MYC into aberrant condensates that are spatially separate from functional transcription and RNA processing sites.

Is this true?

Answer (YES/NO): NO